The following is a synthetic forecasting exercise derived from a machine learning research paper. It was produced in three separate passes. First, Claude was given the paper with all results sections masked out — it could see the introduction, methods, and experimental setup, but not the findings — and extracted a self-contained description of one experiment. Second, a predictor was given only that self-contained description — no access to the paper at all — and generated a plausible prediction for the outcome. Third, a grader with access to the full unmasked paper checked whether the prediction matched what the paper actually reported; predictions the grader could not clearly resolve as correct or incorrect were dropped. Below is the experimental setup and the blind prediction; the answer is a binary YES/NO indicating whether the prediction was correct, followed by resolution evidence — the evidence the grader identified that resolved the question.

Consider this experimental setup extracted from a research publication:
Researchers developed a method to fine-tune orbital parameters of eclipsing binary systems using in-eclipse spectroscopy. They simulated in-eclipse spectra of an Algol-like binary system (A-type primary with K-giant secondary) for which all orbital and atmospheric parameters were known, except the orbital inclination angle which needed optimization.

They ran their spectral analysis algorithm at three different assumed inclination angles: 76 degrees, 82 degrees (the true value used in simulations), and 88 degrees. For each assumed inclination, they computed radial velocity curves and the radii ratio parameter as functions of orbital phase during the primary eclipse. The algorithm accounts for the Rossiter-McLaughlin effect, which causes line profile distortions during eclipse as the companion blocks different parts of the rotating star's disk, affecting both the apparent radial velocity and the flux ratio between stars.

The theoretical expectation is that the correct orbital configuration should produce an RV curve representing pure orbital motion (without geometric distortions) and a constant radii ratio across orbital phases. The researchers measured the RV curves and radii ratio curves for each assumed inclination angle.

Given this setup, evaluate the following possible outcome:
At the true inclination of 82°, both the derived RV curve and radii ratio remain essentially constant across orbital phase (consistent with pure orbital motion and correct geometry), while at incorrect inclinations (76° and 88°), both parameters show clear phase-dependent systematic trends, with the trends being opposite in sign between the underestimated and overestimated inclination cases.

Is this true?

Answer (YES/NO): YES